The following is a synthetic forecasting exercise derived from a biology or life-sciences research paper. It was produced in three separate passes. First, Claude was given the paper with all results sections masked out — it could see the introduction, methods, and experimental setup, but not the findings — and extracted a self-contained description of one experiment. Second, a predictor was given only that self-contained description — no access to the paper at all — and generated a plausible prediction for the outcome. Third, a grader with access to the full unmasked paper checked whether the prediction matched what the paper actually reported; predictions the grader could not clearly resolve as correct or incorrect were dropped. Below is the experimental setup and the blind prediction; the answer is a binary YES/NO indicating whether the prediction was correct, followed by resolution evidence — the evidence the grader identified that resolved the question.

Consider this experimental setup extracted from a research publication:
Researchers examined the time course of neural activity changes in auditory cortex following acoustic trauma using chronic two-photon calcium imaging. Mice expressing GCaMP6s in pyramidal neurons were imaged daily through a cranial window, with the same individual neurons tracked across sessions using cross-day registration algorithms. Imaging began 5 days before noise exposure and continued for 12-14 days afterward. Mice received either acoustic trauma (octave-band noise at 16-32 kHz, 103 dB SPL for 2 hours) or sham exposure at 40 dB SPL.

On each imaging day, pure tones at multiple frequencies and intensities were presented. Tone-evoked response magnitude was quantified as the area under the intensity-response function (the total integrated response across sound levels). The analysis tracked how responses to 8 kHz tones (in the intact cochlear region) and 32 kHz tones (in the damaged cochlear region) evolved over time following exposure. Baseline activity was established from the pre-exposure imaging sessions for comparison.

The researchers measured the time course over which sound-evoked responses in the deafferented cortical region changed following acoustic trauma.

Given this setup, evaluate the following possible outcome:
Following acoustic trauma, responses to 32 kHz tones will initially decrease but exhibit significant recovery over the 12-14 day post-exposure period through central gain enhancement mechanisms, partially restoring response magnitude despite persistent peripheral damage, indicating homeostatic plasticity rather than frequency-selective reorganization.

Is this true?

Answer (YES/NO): NO